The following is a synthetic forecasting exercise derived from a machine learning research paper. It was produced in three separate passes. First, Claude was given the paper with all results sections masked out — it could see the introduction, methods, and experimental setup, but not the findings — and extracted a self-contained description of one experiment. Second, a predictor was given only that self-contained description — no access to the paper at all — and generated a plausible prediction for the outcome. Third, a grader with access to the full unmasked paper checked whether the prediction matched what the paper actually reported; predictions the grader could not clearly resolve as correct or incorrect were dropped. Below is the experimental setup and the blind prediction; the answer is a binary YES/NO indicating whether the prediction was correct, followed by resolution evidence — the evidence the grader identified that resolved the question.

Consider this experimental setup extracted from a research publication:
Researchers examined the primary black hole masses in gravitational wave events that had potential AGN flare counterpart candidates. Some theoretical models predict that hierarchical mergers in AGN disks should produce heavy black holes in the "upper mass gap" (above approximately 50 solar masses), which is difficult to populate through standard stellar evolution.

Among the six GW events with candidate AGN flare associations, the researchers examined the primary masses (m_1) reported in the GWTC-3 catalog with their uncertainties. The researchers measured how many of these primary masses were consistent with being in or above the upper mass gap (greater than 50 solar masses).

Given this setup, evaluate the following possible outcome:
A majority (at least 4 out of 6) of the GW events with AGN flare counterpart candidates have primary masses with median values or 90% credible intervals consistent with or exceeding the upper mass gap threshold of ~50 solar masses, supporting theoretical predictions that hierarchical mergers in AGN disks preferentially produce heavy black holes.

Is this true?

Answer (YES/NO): NO